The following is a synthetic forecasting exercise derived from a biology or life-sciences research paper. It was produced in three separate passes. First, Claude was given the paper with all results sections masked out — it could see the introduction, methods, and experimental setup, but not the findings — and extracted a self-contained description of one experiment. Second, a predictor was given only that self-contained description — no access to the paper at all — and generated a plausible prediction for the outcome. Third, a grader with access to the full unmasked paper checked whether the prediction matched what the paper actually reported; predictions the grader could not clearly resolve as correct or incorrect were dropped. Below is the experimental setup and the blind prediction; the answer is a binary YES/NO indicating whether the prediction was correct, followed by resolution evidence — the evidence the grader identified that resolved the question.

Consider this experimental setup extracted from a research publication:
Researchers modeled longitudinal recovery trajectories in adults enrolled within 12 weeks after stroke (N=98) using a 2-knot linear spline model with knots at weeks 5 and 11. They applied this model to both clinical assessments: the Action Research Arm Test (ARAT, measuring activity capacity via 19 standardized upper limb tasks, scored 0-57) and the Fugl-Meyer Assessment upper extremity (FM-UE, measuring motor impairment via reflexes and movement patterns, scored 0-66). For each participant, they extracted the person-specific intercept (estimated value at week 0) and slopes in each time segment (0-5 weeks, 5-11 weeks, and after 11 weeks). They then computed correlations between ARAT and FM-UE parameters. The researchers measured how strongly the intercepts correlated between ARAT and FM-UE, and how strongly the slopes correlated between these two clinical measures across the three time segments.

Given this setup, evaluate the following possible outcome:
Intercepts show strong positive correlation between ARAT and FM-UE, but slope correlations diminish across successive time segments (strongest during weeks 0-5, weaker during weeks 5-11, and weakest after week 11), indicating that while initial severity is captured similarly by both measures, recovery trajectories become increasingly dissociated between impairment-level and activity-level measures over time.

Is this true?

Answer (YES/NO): NO